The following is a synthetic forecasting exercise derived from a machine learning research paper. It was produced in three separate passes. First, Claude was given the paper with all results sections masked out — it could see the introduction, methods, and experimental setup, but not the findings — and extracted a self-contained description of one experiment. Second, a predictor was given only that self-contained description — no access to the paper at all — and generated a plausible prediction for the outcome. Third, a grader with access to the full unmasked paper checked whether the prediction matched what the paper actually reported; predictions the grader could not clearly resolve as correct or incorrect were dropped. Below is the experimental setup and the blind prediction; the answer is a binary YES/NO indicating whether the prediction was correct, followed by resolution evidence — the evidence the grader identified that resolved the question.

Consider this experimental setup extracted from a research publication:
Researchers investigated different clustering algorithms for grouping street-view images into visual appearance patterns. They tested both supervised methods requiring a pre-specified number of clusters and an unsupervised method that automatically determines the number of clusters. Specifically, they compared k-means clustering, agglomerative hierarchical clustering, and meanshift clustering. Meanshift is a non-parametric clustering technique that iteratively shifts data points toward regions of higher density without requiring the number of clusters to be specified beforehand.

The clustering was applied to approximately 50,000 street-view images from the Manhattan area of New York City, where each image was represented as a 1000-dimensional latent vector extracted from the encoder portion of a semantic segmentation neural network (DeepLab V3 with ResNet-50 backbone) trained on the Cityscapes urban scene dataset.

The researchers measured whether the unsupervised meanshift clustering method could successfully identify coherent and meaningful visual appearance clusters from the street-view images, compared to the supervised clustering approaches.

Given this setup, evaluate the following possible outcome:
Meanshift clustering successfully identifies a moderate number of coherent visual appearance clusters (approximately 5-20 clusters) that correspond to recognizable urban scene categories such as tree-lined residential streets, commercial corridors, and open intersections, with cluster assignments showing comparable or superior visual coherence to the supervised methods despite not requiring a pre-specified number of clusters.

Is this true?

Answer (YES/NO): NO